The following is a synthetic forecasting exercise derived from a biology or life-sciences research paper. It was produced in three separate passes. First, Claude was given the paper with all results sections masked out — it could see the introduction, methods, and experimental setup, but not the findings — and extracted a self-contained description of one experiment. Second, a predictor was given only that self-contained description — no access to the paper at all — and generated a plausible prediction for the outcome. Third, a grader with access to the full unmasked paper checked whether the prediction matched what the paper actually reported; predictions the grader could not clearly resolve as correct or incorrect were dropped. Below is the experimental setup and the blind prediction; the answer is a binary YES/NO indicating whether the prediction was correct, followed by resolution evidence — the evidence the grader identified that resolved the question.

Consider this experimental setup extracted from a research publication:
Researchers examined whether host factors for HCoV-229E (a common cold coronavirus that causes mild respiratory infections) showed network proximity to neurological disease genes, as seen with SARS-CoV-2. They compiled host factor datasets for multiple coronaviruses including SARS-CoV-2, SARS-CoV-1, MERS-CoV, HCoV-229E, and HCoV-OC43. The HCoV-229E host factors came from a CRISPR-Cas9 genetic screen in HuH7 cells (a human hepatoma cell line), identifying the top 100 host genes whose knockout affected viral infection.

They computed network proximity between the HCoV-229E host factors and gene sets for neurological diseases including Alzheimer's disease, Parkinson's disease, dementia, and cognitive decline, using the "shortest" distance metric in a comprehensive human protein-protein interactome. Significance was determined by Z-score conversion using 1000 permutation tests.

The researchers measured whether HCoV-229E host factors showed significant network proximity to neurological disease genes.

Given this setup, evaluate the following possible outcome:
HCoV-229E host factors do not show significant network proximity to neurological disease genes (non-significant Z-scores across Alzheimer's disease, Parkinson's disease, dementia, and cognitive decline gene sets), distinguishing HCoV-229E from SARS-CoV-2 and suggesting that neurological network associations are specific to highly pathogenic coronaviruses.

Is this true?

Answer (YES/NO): NO